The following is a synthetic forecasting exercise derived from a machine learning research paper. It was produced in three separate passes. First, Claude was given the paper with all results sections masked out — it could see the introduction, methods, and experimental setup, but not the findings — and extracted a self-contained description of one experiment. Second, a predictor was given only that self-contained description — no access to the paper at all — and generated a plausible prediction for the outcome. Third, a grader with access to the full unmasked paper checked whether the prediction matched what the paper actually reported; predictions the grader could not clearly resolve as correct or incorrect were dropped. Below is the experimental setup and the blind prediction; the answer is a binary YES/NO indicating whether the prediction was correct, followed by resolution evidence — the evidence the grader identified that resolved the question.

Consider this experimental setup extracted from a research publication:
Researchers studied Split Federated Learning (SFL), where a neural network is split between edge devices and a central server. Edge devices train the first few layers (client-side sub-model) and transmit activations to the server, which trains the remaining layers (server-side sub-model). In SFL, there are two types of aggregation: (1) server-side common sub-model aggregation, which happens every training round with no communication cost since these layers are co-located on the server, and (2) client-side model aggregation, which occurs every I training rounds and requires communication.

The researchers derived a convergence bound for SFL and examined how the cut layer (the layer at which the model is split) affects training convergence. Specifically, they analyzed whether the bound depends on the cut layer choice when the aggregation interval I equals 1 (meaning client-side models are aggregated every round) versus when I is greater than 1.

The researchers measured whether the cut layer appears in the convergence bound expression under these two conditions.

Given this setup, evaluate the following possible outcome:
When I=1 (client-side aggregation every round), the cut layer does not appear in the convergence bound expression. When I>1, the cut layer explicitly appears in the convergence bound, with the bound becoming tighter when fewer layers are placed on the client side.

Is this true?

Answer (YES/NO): YES